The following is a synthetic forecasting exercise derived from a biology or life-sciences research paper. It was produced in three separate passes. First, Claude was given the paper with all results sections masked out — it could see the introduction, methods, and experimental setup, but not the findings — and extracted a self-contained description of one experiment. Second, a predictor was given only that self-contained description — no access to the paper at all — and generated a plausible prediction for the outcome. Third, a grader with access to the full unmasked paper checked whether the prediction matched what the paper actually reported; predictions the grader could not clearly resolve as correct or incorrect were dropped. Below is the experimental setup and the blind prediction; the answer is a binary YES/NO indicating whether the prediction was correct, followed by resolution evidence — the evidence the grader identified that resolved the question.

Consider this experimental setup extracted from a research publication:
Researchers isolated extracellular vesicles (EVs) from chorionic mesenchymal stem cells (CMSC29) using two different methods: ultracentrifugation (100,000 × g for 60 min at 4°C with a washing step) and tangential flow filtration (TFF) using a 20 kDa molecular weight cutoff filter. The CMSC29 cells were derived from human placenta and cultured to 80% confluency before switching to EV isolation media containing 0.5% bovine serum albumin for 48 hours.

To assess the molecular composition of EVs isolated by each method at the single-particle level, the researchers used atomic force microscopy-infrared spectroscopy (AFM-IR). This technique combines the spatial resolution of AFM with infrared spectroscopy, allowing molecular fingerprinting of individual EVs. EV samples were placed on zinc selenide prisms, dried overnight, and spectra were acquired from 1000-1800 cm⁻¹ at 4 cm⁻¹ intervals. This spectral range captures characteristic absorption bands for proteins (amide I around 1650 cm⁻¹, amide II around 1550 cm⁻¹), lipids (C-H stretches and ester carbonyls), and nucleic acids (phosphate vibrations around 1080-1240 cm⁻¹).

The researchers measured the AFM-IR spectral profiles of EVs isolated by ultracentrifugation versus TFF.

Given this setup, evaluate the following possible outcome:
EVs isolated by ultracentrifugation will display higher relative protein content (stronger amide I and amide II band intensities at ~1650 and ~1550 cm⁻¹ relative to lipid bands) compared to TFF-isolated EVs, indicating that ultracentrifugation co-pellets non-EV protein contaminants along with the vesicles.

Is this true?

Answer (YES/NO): NO